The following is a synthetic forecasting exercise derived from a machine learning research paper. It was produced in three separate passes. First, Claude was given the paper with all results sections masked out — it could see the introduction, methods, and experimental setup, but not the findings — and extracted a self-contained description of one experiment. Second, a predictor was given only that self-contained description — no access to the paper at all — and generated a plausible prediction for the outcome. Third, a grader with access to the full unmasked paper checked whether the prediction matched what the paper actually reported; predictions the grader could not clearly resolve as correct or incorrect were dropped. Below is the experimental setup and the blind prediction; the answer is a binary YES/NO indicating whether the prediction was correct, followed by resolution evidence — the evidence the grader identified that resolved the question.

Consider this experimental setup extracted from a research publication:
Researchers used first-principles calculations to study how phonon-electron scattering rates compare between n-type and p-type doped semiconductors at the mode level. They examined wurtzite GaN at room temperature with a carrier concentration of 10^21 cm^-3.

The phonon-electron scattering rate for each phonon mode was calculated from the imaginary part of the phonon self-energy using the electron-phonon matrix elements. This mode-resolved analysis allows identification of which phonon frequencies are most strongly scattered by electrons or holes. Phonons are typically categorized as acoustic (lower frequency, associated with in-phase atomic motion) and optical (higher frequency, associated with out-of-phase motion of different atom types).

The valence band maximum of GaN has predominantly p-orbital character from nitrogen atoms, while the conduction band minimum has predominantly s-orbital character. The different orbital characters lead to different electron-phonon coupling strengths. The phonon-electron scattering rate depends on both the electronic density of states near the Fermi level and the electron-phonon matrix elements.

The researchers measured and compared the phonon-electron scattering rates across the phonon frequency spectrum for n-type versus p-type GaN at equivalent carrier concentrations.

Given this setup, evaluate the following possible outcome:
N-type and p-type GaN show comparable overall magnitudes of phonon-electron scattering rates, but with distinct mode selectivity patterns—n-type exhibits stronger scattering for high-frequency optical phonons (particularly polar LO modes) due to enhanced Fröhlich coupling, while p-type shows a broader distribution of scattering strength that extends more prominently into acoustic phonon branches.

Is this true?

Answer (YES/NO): NO